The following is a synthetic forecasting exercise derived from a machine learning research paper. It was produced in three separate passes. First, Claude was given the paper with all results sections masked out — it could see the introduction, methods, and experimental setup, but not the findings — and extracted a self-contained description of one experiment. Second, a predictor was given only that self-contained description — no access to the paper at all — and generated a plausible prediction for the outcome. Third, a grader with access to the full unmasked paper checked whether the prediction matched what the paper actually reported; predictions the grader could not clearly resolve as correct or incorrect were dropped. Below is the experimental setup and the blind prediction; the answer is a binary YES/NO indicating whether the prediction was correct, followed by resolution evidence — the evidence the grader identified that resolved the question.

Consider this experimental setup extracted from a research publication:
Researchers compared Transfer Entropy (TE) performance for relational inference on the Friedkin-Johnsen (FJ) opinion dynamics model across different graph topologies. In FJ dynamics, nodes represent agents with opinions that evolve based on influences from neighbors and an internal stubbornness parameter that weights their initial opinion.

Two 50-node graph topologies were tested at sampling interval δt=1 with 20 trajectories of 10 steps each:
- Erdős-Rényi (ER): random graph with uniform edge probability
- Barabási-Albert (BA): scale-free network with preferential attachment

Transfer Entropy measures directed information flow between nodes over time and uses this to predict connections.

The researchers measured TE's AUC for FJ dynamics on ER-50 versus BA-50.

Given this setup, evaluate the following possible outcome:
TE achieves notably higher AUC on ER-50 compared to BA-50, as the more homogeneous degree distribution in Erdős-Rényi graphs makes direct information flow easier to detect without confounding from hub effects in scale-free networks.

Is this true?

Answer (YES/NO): NO